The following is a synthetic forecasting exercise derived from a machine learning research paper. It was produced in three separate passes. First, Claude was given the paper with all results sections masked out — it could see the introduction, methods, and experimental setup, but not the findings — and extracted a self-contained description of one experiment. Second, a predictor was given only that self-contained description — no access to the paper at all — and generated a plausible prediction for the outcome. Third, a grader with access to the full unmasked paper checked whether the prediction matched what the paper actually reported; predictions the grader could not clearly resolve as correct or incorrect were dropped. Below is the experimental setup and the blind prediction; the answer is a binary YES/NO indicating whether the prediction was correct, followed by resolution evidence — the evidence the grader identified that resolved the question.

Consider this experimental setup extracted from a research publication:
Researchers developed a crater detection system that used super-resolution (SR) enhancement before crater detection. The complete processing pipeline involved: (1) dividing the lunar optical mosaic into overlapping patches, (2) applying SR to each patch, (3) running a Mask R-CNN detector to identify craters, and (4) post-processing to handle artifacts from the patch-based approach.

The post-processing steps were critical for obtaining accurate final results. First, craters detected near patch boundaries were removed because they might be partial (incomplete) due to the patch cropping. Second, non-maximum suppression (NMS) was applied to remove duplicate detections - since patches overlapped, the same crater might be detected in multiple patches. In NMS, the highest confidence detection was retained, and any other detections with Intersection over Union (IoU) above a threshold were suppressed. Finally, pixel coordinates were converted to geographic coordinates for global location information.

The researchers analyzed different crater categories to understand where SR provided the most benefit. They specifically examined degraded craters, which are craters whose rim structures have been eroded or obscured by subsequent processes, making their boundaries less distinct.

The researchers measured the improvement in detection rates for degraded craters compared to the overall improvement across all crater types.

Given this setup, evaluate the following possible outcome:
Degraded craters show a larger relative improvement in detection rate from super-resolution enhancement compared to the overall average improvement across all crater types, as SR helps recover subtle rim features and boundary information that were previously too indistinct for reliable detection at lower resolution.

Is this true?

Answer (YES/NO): YES